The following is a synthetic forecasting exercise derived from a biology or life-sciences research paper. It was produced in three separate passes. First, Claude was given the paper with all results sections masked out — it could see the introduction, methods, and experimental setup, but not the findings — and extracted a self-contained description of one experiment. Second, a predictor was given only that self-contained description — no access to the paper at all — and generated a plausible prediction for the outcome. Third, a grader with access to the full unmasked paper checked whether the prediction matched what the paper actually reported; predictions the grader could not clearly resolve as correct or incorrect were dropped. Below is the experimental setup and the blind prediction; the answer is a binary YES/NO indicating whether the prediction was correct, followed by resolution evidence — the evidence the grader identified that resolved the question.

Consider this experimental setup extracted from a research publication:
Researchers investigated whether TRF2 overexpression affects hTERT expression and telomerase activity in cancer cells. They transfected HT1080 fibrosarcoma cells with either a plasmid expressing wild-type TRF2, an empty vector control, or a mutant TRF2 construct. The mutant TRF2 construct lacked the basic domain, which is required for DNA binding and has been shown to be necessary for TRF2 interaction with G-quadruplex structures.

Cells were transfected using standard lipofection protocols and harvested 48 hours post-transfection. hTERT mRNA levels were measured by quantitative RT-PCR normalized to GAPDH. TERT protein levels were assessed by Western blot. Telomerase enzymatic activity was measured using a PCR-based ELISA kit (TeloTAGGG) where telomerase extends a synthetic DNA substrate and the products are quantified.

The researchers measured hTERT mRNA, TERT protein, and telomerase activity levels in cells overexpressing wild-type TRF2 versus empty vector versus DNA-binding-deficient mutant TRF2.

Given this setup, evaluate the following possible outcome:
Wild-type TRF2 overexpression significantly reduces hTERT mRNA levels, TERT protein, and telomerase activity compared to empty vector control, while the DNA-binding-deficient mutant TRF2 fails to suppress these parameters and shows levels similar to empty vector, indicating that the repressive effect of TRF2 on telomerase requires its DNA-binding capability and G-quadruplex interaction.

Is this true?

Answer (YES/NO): NO